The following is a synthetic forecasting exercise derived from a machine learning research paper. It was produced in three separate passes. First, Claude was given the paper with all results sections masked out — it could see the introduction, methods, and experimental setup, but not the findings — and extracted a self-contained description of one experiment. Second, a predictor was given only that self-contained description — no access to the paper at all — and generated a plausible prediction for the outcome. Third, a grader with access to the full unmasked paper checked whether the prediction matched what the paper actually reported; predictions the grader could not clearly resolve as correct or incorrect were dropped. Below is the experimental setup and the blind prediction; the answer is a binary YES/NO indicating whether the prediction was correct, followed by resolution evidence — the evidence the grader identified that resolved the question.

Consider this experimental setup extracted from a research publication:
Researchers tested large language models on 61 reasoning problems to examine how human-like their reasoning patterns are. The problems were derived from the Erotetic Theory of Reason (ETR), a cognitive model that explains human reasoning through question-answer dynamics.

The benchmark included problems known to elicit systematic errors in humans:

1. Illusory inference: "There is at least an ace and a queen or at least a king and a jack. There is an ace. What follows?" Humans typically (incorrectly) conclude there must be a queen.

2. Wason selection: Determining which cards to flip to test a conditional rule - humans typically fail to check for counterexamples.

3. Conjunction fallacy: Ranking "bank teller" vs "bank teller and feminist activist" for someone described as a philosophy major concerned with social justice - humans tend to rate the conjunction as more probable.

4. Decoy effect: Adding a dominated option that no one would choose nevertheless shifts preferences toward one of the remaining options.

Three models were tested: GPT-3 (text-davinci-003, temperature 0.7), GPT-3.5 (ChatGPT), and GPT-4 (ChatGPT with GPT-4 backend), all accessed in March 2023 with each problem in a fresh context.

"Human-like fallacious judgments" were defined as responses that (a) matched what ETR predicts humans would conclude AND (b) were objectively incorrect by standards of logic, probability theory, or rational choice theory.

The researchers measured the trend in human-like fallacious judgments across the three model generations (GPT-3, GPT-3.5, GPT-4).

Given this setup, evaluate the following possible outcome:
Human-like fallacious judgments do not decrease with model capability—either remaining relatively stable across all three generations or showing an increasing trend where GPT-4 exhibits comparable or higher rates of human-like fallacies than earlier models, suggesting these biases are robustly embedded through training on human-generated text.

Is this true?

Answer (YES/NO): YES